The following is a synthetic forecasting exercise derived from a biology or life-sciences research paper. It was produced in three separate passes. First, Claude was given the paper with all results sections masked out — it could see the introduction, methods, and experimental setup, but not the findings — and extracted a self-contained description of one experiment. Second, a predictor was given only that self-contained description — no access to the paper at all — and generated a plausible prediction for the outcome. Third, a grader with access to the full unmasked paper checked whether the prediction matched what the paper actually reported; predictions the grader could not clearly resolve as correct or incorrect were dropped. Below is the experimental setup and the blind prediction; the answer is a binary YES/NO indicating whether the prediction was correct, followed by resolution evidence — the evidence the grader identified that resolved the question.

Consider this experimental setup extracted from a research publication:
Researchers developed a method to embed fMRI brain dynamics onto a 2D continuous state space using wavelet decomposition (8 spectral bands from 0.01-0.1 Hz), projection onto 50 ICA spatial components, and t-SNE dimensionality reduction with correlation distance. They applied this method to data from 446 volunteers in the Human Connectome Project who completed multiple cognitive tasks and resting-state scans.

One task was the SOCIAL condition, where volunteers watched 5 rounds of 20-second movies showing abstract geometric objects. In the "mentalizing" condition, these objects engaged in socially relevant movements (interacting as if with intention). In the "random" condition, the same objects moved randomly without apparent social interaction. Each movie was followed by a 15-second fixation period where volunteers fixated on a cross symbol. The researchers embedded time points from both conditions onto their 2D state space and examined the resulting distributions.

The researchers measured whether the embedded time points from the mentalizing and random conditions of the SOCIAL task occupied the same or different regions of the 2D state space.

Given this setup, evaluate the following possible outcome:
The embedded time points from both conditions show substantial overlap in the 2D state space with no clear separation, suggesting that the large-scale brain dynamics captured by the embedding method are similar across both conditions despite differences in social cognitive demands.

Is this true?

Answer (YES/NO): NO